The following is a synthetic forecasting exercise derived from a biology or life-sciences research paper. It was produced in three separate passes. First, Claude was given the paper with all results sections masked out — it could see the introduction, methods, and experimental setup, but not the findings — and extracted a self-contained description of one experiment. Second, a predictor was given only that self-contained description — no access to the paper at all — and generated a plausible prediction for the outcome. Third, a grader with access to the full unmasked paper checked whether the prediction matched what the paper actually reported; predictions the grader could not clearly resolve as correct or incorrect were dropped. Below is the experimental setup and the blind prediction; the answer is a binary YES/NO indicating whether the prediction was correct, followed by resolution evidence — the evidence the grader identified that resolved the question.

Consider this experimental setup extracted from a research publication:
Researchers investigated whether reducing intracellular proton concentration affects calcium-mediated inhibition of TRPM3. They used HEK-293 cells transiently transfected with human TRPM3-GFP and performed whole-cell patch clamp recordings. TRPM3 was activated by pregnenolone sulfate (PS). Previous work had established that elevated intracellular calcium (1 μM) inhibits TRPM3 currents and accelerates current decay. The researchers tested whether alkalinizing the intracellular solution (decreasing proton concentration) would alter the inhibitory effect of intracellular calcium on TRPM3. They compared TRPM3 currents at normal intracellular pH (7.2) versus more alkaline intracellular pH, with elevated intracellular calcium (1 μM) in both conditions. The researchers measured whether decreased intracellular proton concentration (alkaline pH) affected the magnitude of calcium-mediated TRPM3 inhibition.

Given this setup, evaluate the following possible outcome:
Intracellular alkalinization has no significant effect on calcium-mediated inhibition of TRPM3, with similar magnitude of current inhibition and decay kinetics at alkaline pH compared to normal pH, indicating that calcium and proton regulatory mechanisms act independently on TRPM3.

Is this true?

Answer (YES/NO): YES